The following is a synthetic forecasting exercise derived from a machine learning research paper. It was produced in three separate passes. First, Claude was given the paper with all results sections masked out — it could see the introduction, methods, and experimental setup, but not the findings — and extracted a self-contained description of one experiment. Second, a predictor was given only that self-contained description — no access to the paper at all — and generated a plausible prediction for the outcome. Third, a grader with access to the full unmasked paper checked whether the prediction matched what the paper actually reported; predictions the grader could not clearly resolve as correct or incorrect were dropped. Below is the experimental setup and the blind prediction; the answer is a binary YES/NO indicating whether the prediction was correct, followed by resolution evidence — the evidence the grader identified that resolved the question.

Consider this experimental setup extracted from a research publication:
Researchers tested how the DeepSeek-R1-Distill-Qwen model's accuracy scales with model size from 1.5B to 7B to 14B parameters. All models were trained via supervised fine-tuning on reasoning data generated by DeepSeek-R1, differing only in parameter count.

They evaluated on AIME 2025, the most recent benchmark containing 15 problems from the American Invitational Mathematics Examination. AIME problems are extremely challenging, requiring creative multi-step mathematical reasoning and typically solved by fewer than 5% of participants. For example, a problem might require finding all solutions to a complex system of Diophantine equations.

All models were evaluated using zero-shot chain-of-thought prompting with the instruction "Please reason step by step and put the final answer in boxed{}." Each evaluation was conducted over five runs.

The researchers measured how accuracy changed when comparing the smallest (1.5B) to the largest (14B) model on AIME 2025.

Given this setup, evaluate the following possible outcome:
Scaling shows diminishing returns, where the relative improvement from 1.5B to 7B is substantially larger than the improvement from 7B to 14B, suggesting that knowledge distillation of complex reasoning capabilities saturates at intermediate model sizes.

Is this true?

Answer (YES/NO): YES